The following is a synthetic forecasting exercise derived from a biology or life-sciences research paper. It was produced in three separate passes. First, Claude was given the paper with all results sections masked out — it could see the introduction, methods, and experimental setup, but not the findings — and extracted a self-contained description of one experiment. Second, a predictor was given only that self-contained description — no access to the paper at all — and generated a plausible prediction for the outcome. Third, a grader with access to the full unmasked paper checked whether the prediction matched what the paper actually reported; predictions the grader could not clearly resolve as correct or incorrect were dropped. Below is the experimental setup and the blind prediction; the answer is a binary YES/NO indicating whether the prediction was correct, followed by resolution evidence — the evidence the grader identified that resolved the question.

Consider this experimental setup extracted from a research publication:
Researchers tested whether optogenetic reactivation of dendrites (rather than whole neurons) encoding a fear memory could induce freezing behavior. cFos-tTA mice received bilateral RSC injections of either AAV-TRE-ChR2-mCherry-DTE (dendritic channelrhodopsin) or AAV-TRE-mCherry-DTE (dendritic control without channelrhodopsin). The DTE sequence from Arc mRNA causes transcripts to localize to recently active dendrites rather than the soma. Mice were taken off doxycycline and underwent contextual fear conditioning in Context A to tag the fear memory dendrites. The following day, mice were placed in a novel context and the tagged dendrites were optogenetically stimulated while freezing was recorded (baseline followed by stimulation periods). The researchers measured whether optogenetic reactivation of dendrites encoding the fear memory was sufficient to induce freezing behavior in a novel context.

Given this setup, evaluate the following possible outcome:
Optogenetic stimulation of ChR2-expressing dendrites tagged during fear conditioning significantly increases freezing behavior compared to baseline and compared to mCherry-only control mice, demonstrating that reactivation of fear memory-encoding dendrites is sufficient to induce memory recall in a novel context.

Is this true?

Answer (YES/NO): NO